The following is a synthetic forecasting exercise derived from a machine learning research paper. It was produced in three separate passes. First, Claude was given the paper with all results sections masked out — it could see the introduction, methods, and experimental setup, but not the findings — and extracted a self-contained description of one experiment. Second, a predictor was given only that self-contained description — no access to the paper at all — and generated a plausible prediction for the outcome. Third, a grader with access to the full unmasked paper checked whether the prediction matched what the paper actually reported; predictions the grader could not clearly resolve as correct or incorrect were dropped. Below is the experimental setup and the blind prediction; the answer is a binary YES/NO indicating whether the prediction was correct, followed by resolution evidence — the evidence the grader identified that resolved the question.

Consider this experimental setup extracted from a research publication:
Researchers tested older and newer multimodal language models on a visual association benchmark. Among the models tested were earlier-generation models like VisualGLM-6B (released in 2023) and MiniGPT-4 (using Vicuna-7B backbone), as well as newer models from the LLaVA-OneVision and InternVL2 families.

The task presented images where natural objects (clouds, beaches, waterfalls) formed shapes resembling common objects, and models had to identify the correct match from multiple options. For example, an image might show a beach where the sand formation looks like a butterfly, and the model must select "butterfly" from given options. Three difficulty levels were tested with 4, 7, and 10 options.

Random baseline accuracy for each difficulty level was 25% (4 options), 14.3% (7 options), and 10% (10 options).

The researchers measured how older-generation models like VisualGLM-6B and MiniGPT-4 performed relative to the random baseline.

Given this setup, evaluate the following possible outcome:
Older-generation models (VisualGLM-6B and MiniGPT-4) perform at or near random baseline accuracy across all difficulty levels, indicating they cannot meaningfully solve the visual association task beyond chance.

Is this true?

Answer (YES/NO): NO